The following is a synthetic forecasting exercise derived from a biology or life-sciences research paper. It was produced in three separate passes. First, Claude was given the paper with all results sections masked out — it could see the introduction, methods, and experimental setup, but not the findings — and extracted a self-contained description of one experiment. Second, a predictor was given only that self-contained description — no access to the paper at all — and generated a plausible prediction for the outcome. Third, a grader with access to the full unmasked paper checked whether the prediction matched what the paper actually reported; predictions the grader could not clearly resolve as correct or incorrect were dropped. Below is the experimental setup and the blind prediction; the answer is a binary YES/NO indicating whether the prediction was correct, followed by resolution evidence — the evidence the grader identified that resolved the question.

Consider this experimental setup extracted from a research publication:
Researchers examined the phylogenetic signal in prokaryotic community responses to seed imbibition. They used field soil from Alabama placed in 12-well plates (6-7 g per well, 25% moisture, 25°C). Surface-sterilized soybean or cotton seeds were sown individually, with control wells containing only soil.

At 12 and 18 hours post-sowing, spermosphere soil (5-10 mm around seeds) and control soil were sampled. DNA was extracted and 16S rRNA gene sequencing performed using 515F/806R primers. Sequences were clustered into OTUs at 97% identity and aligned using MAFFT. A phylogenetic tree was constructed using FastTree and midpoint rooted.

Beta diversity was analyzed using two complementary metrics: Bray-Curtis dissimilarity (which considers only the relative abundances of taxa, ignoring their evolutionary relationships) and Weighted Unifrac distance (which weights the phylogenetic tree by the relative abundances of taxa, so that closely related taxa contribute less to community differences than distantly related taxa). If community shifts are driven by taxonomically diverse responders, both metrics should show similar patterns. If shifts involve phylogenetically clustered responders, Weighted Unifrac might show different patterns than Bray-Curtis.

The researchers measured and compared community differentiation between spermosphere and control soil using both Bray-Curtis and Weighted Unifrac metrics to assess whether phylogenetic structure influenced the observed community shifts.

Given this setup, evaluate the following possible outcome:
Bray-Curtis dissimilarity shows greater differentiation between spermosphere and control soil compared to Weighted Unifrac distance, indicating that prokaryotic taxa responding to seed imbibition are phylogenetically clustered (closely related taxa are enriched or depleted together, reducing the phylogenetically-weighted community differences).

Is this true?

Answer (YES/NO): NO